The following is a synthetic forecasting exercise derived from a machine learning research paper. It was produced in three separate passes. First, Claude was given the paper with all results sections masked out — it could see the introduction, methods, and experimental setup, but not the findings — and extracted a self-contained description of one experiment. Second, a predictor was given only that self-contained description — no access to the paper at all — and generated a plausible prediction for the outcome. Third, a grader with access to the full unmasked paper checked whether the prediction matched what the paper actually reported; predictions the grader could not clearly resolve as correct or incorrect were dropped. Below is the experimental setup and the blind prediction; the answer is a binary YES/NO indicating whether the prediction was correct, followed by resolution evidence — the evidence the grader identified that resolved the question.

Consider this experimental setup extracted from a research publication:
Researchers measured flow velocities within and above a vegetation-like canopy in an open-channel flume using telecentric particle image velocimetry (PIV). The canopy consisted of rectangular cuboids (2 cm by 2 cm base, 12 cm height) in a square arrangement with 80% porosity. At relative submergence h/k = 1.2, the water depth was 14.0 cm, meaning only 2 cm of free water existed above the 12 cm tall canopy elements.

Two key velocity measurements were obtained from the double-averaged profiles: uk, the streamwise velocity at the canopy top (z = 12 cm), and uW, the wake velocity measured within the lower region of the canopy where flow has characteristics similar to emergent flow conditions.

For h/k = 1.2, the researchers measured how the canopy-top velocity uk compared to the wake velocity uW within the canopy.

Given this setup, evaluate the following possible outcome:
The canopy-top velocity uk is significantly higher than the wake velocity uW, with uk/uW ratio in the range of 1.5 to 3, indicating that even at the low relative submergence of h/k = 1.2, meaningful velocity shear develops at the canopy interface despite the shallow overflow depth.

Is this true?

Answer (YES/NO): YES